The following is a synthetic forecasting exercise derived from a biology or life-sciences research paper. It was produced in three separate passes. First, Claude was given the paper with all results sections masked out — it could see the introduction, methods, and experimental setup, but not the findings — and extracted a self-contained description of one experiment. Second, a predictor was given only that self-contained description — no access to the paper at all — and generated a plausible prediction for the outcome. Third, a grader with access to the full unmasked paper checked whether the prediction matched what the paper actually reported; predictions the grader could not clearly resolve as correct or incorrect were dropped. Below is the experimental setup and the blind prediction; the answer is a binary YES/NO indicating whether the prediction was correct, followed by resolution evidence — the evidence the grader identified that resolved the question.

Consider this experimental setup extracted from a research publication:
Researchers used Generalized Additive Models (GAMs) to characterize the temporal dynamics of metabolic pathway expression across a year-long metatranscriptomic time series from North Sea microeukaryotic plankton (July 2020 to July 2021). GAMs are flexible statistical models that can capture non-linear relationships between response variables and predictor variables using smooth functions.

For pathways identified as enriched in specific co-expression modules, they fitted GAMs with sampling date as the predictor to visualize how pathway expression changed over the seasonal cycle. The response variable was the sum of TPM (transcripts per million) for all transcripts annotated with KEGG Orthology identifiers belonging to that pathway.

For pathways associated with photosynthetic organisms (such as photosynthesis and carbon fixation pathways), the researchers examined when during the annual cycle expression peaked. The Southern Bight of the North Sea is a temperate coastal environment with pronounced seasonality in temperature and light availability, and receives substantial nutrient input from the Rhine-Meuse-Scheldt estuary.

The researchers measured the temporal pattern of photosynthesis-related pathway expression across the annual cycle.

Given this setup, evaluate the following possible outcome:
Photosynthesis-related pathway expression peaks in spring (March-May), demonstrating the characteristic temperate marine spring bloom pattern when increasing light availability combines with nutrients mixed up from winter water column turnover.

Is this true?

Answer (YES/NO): NO